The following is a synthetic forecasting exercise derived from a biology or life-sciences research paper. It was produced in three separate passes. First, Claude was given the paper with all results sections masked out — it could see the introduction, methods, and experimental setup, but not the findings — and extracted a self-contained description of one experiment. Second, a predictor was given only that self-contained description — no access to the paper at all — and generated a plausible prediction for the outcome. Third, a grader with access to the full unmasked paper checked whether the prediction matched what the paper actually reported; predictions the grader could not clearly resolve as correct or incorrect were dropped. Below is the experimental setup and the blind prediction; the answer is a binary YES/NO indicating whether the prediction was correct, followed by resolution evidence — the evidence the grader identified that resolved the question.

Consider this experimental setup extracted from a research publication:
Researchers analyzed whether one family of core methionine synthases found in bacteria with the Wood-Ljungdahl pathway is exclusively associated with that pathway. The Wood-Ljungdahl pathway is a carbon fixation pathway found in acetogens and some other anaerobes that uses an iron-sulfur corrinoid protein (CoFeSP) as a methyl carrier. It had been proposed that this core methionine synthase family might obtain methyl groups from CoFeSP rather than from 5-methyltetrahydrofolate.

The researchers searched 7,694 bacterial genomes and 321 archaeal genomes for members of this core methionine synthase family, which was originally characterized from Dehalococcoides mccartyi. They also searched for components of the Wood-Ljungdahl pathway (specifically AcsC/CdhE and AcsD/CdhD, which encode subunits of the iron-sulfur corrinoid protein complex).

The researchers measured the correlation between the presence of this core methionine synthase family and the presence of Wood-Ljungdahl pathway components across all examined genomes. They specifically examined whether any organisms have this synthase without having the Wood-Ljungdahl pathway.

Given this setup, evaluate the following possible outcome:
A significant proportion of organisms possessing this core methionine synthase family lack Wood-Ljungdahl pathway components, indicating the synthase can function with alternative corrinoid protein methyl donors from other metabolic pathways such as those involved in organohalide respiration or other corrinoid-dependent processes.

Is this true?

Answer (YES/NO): NO